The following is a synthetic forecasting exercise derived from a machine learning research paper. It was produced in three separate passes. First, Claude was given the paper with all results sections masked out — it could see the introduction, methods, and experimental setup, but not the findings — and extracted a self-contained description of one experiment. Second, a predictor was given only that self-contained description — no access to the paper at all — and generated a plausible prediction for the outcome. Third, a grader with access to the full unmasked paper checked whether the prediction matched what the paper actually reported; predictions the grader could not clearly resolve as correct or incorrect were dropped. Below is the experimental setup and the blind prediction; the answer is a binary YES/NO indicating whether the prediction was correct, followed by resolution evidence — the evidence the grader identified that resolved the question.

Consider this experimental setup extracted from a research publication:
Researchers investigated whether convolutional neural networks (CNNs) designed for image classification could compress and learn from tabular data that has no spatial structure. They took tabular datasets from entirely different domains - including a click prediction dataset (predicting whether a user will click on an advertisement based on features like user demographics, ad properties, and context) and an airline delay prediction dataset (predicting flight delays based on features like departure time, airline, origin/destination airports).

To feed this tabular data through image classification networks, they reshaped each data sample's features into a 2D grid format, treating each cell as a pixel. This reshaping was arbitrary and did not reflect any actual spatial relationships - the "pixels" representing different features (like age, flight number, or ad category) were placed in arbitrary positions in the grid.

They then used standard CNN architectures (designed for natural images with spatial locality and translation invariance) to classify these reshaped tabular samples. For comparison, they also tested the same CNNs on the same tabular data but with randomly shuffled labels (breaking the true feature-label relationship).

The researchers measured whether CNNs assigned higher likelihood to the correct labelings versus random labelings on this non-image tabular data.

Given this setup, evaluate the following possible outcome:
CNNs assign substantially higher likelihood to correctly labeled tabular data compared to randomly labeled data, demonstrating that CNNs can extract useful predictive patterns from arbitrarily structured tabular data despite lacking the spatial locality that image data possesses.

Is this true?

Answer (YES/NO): YES